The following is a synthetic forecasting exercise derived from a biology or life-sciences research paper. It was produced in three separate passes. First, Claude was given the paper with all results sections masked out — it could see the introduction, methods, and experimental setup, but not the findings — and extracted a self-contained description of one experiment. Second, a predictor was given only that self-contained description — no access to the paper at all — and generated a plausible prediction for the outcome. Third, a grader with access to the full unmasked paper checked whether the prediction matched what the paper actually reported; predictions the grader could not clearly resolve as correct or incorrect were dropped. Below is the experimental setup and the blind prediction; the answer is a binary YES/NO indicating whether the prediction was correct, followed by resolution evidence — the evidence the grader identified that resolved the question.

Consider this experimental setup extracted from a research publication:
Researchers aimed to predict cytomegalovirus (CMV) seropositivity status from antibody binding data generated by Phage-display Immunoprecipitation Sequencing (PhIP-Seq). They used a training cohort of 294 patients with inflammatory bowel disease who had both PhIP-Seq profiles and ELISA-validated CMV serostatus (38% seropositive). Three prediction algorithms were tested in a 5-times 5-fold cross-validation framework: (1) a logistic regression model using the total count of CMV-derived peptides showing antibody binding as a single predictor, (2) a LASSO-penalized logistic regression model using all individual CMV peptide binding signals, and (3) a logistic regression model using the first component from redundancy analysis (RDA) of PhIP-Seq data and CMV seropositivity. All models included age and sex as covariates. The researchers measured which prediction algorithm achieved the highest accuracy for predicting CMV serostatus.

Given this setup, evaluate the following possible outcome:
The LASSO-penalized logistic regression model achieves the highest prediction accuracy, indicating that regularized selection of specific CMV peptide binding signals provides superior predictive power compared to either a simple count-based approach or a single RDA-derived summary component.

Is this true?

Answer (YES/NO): NO